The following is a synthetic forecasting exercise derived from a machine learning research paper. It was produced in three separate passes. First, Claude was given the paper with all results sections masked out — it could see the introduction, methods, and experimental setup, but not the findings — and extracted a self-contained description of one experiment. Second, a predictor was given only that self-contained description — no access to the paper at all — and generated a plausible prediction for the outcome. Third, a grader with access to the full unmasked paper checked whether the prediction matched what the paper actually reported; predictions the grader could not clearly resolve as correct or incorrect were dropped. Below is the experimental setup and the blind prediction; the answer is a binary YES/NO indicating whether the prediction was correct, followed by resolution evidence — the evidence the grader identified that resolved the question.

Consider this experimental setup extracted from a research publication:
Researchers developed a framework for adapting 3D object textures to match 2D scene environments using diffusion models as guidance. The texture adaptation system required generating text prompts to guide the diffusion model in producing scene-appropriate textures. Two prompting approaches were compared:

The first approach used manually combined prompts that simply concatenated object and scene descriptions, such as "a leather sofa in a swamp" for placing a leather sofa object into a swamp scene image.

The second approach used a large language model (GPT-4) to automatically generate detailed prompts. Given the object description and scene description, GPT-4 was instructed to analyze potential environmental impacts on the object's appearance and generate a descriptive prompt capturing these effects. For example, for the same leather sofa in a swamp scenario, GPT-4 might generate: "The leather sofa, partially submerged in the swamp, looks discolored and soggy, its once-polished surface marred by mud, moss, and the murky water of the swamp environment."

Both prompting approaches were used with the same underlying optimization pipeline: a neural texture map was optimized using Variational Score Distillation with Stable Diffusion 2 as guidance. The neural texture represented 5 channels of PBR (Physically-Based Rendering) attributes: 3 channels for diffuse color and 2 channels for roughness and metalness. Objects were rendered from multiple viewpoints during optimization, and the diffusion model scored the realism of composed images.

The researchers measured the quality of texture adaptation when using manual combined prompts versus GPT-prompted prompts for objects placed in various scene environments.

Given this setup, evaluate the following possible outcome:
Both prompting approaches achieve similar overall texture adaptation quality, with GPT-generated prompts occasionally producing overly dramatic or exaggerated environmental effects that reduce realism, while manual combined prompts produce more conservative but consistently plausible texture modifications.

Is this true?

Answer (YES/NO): NO